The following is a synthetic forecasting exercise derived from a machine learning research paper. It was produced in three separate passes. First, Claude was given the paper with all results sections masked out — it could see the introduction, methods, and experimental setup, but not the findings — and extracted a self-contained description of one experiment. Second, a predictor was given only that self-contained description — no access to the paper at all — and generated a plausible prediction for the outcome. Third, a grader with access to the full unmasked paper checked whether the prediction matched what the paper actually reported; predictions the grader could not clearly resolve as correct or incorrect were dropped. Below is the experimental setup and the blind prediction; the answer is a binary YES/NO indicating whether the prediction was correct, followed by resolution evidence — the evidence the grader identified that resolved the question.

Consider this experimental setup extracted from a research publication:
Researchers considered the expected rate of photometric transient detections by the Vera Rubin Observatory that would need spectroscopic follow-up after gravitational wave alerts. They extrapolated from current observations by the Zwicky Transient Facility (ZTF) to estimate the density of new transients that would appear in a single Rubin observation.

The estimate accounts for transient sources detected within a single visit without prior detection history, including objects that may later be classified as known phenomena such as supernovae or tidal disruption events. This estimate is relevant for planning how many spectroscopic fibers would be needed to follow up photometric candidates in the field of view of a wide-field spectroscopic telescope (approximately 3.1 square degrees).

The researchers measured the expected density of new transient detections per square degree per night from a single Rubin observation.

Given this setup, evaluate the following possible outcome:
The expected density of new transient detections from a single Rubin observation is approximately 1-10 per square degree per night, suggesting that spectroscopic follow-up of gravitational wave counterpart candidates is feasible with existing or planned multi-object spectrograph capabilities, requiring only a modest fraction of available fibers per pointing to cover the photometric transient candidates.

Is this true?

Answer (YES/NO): NO